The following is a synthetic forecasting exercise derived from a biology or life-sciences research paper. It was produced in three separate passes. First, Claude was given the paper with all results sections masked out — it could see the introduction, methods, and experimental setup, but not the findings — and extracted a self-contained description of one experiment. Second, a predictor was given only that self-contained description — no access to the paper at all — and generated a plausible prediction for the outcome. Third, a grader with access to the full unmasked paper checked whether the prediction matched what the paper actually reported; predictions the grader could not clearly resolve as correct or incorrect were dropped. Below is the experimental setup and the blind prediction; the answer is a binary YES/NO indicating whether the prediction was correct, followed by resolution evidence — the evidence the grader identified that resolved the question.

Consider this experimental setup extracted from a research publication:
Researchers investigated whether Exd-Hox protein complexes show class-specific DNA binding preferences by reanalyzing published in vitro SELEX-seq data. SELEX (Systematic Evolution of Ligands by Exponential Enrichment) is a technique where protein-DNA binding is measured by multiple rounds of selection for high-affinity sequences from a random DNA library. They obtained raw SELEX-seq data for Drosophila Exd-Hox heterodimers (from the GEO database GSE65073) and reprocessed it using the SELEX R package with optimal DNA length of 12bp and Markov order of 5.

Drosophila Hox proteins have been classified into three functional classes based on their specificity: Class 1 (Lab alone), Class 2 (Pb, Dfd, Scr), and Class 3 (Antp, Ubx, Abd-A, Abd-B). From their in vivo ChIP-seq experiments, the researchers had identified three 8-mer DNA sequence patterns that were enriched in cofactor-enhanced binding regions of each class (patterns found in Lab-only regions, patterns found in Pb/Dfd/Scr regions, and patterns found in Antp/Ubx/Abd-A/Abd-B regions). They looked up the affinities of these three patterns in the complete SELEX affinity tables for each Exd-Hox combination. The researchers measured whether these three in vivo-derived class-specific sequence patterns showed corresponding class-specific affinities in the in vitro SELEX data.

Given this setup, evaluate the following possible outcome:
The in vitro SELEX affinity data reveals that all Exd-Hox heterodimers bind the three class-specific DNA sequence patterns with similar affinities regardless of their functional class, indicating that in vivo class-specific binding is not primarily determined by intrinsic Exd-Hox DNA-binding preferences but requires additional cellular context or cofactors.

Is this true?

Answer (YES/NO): NO